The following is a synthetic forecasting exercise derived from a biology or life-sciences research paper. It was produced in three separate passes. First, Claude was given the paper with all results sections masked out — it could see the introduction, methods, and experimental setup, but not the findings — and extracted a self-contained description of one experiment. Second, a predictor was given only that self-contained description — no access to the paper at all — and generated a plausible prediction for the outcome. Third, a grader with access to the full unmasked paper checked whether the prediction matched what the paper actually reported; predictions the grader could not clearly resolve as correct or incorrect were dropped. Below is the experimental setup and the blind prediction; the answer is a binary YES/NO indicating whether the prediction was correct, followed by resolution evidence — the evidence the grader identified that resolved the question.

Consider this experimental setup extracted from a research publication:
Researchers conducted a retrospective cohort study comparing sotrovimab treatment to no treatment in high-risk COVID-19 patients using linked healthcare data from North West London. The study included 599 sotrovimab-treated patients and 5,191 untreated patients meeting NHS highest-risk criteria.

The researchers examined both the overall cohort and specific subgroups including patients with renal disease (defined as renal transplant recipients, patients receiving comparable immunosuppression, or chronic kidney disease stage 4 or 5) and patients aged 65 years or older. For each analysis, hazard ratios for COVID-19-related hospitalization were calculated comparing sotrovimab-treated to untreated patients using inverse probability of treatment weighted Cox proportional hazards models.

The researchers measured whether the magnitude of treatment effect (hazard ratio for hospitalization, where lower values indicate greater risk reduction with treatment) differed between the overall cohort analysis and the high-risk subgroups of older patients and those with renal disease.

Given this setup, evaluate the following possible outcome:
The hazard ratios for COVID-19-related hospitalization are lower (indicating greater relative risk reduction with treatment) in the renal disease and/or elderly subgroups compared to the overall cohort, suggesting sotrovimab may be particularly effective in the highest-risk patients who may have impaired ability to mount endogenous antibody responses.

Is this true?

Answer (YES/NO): YES